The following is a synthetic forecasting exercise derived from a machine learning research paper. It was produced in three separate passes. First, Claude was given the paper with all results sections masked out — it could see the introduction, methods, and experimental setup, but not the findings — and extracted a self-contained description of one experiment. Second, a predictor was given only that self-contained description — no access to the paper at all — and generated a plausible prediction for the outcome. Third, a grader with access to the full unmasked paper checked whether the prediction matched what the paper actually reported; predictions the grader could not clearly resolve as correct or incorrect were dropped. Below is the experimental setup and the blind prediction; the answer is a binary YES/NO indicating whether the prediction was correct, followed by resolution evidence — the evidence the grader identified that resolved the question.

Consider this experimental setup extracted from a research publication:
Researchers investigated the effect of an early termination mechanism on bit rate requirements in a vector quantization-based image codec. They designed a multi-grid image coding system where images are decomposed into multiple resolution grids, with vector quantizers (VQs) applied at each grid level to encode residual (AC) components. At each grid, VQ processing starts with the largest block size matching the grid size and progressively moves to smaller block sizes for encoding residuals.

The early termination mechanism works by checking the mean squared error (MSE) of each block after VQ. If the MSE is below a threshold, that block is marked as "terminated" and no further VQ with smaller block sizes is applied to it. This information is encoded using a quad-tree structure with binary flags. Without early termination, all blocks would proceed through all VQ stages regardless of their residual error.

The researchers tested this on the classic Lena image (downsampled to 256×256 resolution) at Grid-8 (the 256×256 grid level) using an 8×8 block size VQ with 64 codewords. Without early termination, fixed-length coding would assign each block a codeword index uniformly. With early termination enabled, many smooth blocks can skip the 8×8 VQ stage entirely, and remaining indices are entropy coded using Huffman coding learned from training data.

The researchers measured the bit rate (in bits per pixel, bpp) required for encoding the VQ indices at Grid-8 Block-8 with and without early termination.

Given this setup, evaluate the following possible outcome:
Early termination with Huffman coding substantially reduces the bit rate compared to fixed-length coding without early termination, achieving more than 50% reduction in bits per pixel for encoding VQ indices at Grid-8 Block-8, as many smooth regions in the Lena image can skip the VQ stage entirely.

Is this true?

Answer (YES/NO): YES